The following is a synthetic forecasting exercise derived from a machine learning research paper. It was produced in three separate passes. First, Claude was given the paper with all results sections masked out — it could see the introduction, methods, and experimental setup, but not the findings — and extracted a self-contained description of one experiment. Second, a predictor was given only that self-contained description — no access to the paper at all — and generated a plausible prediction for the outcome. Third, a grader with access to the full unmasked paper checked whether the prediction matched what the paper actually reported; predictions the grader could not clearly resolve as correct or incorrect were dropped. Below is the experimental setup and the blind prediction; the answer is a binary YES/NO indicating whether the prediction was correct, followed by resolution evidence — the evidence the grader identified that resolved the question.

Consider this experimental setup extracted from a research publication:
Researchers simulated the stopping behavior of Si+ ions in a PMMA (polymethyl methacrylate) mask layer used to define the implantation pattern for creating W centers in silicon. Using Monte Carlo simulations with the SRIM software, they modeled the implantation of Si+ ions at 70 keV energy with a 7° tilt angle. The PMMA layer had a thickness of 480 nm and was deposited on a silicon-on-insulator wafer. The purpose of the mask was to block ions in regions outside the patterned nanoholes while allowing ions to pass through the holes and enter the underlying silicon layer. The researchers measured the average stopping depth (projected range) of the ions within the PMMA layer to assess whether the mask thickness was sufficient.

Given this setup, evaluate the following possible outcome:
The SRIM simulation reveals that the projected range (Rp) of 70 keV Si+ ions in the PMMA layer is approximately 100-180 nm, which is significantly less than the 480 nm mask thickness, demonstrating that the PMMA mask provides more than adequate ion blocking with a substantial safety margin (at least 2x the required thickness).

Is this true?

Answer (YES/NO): YES